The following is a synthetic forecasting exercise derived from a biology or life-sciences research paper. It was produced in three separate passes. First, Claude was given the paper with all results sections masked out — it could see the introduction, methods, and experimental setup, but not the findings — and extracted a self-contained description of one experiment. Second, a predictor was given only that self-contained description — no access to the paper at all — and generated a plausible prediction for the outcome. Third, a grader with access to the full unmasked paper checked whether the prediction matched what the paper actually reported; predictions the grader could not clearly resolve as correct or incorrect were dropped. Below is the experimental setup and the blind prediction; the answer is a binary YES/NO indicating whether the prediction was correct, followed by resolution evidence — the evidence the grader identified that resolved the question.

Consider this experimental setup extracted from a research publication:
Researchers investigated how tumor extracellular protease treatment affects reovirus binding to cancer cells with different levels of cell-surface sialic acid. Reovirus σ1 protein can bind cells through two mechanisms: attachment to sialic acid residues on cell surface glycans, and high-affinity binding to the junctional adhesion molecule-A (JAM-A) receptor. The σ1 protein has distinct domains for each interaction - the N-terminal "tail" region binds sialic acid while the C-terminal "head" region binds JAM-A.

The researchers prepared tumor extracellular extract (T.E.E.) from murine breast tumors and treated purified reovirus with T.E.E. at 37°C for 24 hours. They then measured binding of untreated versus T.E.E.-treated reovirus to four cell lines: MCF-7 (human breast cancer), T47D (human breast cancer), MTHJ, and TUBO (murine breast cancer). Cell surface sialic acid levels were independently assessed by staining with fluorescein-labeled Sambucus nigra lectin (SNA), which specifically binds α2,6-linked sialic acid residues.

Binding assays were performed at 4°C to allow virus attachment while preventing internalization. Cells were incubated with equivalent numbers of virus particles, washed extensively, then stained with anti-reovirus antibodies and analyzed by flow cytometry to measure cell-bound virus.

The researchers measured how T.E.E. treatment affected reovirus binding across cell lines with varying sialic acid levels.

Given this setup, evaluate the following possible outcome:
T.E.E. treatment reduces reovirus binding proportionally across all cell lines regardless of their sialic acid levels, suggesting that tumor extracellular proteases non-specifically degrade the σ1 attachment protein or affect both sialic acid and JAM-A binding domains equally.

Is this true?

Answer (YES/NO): NO